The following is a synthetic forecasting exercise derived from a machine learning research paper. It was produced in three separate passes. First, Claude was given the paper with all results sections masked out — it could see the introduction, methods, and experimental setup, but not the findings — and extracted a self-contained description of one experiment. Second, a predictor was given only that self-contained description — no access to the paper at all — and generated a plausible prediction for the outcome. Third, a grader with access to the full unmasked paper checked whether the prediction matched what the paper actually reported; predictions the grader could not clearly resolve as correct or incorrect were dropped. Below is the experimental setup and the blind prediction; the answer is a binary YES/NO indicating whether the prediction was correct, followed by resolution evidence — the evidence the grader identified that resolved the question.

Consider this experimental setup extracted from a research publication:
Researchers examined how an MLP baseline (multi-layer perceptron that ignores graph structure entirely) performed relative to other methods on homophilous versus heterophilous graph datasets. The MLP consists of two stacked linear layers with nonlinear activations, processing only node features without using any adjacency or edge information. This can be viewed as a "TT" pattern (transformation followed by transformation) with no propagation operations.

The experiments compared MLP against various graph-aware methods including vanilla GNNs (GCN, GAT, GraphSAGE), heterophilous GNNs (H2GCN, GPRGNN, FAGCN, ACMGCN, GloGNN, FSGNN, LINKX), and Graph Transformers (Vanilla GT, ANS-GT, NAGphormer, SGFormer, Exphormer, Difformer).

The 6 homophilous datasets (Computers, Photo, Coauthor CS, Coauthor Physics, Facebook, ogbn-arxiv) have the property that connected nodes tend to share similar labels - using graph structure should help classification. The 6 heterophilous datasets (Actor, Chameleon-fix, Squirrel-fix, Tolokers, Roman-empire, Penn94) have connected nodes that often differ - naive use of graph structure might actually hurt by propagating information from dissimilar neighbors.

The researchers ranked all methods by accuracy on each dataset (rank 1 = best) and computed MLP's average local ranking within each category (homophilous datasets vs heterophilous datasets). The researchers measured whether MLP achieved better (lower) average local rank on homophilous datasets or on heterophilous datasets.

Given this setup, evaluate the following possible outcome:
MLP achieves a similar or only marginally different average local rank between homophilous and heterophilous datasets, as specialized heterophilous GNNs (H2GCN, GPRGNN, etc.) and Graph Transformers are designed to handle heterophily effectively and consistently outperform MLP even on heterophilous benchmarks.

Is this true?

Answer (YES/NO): YES